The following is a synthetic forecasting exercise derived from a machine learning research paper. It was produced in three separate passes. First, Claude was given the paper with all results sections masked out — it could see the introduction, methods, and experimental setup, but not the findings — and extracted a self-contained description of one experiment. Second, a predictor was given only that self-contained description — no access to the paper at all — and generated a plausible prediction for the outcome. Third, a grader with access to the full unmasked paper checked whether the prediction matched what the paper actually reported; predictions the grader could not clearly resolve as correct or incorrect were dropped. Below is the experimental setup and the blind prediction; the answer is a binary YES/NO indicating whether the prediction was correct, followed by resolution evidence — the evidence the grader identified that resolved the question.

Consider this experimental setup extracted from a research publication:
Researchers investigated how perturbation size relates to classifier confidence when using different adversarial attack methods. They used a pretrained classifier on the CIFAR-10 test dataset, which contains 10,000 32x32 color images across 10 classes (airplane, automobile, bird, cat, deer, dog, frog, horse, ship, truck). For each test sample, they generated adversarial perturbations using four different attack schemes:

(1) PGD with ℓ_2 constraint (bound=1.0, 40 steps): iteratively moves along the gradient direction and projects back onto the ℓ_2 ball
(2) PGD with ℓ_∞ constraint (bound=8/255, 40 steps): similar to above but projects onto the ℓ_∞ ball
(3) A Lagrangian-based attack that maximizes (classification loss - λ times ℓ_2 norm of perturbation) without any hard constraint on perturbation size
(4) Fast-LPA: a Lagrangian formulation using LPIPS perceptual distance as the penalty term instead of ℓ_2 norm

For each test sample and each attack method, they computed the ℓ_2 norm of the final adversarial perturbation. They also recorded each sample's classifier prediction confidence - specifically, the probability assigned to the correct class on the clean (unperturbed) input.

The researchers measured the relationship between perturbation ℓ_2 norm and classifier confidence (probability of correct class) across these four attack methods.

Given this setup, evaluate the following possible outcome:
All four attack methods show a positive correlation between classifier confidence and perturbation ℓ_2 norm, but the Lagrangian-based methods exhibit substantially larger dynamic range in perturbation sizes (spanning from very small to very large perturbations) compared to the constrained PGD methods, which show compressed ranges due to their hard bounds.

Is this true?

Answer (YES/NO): NO